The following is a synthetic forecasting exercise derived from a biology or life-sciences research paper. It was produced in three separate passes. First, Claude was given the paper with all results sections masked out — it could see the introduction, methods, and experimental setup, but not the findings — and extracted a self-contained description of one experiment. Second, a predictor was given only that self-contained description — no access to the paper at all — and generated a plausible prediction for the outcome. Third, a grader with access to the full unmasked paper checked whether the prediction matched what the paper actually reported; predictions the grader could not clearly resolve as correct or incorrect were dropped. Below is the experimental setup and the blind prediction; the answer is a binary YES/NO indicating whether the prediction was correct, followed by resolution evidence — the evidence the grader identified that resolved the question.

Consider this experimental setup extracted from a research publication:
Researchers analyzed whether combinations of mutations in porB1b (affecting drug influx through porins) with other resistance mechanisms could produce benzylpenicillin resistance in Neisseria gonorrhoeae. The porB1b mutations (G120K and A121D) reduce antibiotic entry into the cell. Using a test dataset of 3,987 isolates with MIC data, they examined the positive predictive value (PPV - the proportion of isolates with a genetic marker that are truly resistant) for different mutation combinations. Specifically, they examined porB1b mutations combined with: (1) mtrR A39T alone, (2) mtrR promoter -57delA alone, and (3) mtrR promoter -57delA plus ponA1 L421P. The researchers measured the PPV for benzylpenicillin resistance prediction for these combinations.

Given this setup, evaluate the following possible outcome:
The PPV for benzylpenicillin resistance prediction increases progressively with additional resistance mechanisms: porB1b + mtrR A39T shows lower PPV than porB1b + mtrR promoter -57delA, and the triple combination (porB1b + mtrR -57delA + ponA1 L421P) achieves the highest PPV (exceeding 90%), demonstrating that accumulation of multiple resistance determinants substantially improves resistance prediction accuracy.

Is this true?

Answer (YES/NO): NO